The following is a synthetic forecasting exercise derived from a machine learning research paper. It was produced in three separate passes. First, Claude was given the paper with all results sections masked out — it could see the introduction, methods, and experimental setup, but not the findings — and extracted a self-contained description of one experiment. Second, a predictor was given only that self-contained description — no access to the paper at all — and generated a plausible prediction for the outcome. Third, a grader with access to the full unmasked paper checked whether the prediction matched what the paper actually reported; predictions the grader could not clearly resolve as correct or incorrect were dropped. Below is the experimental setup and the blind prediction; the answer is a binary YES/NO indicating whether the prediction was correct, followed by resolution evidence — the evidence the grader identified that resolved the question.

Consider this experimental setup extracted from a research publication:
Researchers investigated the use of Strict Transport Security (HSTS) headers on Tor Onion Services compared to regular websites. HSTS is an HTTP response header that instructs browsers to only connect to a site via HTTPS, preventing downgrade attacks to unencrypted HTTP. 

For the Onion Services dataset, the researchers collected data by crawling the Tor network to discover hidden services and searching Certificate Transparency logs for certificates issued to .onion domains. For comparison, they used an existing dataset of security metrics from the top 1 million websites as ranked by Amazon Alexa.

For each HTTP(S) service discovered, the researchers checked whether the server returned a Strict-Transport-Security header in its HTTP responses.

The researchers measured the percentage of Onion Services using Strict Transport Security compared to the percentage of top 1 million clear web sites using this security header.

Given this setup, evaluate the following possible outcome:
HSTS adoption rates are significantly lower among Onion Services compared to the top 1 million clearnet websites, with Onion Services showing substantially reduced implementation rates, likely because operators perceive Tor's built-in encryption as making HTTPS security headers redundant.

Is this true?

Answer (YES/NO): YES